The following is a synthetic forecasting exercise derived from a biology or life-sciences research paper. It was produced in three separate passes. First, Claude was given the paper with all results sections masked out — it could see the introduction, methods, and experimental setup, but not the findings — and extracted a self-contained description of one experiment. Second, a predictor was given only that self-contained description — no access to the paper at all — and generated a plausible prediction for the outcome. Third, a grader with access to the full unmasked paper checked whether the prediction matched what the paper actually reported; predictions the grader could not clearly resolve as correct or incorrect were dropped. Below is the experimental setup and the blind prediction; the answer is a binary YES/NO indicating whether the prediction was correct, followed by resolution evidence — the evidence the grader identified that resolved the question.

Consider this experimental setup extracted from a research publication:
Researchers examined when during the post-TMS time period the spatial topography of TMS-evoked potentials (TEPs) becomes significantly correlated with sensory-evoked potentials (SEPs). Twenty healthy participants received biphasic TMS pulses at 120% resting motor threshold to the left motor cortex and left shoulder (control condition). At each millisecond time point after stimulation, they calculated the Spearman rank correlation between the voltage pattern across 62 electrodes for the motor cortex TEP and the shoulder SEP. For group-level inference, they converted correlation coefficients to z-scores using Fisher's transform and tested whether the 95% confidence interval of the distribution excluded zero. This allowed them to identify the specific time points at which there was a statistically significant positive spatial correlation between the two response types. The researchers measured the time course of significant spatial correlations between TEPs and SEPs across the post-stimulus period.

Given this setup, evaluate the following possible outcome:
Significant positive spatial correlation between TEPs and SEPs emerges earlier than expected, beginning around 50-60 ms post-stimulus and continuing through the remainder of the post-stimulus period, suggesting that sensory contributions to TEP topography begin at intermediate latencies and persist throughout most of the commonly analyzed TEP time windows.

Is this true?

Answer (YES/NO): NO